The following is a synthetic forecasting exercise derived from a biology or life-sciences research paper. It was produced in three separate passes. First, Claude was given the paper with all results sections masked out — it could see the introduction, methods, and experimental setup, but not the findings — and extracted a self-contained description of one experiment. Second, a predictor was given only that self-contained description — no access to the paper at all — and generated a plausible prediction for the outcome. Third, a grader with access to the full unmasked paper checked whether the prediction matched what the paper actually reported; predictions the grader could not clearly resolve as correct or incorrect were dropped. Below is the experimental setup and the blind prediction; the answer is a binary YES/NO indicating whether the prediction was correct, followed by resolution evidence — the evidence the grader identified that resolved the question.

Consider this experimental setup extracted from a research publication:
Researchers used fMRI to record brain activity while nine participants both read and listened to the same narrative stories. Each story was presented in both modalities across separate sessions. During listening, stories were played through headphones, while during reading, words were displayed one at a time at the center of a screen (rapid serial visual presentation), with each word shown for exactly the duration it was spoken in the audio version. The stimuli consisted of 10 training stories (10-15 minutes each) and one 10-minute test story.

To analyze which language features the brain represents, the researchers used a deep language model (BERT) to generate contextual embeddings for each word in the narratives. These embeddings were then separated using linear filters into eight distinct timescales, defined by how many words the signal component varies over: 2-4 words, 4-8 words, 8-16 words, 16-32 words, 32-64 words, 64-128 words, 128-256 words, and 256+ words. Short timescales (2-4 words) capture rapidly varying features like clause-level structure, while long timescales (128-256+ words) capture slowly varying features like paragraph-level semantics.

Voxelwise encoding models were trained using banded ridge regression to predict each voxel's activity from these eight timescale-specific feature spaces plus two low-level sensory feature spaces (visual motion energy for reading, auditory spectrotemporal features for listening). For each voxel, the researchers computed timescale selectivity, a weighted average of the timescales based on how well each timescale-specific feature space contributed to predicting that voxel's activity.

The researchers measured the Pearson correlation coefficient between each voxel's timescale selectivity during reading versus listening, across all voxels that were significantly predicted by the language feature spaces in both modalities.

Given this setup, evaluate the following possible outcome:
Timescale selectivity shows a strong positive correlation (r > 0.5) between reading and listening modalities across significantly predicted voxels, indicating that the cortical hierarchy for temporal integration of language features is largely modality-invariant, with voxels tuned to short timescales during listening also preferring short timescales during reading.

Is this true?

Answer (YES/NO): NO